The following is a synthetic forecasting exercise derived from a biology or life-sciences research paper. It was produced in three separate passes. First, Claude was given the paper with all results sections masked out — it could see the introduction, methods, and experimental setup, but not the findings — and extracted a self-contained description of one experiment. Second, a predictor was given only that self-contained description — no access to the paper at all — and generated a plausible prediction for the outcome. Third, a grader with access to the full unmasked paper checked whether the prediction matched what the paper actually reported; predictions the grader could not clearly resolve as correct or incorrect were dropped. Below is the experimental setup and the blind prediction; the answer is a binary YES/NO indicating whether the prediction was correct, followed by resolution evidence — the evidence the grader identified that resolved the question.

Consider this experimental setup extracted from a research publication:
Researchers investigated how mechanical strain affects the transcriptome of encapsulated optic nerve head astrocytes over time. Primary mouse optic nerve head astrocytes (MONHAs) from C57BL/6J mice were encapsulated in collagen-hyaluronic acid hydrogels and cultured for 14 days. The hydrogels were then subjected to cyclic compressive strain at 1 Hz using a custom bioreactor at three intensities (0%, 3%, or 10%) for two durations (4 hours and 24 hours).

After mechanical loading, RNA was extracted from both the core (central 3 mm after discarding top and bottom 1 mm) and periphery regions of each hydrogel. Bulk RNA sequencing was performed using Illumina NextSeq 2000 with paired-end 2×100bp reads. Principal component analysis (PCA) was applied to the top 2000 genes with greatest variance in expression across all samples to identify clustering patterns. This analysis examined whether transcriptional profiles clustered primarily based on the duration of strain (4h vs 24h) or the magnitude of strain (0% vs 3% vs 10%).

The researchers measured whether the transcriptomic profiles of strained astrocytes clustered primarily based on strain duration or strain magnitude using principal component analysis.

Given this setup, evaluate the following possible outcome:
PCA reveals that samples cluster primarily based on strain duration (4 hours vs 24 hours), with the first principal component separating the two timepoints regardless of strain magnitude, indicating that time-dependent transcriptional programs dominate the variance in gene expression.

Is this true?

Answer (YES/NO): YES